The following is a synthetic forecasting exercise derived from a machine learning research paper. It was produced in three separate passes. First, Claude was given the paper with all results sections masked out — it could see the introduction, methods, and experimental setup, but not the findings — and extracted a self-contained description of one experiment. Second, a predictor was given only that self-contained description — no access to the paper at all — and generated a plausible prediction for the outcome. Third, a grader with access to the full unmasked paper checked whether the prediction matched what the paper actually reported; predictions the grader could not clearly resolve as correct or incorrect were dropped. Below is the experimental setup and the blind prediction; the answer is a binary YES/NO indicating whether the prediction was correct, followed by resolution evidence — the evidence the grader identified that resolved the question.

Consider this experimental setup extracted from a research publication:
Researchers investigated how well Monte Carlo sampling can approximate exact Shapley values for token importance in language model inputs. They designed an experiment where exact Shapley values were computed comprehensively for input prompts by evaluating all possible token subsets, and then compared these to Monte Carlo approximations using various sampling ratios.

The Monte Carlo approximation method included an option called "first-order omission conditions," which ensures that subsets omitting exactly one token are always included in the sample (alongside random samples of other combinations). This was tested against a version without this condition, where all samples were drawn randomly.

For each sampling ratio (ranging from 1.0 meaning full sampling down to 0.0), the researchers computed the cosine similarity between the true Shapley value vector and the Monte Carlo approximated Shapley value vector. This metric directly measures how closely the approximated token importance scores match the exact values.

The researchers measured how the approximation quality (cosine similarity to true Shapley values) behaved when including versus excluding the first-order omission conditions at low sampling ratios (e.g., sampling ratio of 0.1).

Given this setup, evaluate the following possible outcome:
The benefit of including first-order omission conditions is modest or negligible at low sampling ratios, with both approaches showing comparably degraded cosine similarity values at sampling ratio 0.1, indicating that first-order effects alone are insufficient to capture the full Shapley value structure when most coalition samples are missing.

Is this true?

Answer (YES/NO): NO